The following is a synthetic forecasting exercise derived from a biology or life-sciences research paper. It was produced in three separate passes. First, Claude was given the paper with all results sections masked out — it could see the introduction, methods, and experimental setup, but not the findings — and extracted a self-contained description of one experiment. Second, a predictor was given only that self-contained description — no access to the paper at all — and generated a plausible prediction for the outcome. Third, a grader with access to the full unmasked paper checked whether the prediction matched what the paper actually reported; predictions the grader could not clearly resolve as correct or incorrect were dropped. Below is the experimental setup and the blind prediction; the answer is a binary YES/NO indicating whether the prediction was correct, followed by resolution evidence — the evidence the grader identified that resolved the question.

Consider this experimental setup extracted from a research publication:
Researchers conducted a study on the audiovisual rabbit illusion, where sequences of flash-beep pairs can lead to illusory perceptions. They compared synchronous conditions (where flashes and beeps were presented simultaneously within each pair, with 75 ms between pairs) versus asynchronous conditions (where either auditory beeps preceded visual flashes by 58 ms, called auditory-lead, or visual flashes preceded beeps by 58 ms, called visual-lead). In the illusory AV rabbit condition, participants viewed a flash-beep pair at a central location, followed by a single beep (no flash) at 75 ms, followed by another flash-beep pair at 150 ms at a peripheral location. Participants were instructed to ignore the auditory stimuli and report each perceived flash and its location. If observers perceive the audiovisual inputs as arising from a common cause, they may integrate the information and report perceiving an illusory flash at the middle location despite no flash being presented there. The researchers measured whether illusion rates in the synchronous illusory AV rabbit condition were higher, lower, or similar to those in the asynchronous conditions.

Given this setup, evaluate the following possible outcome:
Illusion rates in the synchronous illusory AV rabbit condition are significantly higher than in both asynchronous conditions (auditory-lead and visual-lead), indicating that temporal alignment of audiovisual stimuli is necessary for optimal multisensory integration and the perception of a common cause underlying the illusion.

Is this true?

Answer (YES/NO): YES